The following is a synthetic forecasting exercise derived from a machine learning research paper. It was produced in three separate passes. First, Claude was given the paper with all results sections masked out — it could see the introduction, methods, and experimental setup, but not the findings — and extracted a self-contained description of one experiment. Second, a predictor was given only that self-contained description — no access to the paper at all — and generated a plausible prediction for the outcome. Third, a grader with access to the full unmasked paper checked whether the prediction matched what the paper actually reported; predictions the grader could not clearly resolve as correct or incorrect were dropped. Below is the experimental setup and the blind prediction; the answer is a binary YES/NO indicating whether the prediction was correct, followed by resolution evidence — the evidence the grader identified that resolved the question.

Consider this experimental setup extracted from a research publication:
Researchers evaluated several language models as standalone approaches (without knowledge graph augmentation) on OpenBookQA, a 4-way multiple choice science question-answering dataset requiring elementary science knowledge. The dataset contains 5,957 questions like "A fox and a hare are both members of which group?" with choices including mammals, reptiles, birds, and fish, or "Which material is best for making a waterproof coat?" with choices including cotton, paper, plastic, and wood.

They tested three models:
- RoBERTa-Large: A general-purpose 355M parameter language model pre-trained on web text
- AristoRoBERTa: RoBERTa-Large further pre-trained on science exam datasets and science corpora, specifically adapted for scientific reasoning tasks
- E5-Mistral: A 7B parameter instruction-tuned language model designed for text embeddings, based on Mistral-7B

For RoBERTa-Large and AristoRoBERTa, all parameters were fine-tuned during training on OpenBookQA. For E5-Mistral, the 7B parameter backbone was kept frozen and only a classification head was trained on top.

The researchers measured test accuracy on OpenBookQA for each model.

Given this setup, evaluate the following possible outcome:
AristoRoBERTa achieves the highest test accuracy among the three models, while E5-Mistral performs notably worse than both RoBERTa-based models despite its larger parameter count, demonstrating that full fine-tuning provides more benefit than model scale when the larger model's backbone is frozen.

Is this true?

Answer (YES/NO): NO